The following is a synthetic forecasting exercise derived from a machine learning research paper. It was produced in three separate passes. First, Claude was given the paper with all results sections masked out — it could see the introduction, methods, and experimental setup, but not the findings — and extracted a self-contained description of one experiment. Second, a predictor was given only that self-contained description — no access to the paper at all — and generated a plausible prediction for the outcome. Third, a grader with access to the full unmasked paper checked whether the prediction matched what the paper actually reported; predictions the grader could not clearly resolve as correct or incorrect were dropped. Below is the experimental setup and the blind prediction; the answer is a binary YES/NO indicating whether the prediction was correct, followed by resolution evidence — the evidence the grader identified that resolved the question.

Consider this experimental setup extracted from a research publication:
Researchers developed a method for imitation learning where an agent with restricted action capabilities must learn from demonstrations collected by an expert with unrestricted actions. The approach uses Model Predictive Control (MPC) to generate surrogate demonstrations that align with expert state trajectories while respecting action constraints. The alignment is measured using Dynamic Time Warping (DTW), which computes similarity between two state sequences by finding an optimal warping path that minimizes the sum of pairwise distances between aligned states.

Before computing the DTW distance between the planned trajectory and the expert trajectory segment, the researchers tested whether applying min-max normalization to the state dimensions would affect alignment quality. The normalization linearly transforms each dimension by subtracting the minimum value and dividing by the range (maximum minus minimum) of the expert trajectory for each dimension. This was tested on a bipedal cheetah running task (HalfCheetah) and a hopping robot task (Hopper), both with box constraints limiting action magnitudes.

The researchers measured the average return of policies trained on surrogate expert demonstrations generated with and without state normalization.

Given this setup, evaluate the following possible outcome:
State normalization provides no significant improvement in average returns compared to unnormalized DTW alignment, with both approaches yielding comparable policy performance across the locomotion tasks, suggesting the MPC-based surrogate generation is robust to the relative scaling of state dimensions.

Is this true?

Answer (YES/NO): NO